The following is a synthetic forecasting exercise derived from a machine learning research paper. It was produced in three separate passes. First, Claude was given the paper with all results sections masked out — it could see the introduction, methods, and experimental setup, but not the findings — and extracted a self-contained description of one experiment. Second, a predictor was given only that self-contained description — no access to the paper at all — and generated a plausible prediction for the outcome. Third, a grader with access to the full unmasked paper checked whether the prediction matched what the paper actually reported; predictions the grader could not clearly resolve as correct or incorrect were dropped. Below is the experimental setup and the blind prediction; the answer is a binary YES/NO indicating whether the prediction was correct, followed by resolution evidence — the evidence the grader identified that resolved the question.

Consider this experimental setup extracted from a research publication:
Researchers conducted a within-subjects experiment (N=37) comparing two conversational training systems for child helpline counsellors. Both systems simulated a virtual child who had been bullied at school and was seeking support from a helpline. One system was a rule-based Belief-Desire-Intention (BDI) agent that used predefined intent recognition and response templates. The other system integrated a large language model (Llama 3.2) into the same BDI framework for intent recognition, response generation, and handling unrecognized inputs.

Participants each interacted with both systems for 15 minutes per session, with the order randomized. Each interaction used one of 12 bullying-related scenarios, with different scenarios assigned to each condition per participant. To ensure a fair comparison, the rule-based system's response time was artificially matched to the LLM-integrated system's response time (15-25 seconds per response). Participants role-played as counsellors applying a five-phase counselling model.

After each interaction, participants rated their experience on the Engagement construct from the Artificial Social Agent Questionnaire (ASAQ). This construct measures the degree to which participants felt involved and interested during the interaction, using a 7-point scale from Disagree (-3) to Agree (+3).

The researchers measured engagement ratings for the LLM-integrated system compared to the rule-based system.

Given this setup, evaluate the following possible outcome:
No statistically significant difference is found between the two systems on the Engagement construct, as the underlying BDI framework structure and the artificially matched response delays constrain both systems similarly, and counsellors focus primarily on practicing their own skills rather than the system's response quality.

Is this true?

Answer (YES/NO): YES